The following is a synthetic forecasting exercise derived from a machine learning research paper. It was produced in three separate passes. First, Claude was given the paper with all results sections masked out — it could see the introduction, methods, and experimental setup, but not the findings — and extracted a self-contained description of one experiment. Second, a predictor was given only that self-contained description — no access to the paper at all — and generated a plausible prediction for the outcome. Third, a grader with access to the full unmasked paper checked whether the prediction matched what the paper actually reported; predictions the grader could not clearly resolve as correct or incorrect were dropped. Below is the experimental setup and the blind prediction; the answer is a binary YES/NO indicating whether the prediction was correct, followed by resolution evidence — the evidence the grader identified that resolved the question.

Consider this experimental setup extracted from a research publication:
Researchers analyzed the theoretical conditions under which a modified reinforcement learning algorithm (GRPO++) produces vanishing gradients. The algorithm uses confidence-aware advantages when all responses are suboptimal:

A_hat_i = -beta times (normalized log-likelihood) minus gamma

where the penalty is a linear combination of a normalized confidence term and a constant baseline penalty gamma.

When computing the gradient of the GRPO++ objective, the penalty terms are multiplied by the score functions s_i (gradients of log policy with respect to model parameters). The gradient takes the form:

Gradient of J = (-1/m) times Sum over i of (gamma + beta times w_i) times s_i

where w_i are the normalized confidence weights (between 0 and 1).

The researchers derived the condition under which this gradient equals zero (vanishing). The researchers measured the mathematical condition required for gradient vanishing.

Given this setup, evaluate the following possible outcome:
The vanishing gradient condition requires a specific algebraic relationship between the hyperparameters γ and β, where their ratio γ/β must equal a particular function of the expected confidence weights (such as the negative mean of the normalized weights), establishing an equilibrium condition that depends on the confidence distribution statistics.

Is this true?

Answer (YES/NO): NO